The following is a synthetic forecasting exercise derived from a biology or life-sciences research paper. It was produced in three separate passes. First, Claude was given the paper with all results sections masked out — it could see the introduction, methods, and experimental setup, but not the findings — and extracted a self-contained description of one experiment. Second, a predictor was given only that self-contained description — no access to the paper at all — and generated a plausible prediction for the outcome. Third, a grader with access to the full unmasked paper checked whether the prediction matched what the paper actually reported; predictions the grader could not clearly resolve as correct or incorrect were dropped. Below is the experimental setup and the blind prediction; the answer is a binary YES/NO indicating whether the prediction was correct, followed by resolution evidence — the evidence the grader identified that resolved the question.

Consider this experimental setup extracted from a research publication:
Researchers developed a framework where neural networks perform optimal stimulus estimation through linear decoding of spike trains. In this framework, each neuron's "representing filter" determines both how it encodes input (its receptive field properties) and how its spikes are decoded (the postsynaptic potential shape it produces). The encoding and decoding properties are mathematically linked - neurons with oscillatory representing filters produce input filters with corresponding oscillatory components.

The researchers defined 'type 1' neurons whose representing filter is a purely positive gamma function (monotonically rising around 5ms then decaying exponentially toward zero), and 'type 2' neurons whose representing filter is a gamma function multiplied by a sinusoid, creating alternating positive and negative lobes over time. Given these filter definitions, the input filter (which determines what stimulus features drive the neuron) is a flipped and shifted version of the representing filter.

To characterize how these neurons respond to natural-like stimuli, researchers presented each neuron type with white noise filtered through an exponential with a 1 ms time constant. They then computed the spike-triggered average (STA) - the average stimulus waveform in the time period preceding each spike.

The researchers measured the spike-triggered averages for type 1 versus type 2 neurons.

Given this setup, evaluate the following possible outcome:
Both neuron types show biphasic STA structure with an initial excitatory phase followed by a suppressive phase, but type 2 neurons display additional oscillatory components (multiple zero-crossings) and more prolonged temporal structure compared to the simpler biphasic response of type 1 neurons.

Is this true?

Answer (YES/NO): NO